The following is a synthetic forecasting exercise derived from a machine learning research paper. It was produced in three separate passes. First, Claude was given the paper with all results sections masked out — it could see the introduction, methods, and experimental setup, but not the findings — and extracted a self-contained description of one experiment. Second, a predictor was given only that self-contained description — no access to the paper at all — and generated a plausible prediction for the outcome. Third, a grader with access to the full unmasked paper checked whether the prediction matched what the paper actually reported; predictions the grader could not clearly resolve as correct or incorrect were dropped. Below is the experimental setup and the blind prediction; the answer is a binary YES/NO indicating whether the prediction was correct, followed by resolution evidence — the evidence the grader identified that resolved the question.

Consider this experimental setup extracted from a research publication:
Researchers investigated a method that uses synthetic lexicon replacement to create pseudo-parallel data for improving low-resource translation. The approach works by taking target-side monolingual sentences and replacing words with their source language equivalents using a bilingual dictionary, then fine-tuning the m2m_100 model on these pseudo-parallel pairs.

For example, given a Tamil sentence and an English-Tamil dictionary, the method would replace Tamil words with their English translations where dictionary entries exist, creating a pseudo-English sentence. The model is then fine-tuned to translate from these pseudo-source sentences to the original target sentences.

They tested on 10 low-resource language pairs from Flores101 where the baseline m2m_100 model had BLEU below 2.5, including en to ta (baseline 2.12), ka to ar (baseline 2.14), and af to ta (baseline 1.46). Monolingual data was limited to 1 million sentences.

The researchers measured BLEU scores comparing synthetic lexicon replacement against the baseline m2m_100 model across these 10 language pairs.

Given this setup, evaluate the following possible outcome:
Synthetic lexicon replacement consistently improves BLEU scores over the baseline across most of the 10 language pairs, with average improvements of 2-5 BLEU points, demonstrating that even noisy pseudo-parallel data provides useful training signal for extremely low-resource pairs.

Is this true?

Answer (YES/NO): NO